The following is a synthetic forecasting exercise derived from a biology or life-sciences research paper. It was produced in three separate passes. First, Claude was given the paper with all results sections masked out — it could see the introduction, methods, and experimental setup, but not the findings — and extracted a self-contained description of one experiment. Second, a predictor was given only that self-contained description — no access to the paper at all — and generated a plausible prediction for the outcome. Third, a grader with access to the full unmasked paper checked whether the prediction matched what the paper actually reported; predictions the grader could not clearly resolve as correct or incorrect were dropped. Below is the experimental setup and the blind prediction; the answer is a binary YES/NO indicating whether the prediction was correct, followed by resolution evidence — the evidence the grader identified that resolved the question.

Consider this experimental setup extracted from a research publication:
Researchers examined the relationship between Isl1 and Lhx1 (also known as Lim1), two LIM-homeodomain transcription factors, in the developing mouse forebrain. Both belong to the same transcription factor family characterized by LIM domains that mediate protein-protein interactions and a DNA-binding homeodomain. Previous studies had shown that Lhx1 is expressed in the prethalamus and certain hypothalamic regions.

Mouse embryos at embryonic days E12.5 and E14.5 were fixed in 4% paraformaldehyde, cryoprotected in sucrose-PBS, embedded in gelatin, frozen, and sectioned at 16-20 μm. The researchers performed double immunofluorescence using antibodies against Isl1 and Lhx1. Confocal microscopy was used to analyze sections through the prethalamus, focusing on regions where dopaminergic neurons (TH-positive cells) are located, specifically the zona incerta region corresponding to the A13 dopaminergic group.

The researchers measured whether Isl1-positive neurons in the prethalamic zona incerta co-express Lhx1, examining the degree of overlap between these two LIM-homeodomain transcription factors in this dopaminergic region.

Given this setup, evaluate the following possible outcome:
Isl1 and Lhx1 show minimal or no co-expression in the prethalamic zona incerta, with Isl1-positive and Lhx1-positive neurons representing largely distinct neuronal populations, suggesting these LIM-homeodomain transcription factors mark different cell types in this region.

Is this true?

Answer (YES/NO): NO